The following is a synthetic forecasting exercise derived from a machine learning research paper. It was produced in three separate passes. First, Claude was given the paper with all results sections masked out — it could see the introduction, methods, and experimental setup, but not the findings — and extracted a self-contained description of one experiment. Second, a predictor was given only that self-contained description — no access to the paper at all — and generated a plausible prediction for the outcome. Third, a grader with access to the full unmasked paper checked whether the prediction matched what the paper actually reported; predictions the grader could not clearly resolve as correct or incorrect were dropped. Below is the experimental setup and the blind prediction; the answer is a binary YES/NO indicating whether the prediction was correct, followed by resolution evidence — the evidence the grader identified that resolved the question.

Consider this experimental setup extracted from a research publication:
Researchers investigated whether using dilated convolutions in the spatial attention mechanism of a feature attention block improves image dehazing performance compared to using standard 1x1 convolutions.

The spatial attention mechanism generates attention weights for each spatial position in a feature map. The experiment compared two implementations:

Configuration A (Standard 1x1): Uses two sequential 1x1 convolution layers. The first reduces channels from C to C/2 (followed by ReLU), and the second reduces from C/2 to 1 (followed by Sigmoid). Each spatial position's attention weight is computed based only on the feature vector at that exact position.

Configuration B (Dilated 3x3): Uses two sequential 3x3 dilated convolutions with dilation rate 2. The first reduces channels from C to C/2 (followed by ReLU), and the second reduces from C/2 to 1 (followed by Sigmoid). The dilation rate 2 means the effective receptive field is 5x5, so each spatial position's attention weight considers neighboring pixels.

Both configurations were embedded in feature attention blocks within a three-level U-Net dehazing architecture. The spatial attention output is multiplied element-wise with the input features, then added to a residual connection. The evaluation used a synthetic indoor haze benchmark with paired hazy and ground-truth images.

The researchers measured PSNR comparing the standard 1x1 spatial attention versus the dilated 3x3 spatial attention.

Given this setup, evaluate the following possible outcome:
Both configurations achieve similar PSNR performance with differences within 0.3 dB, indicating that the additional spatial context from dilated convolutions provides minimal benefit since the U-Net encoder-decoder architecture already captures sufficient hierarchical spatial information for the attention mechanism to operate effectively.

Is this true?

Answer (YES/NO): NO